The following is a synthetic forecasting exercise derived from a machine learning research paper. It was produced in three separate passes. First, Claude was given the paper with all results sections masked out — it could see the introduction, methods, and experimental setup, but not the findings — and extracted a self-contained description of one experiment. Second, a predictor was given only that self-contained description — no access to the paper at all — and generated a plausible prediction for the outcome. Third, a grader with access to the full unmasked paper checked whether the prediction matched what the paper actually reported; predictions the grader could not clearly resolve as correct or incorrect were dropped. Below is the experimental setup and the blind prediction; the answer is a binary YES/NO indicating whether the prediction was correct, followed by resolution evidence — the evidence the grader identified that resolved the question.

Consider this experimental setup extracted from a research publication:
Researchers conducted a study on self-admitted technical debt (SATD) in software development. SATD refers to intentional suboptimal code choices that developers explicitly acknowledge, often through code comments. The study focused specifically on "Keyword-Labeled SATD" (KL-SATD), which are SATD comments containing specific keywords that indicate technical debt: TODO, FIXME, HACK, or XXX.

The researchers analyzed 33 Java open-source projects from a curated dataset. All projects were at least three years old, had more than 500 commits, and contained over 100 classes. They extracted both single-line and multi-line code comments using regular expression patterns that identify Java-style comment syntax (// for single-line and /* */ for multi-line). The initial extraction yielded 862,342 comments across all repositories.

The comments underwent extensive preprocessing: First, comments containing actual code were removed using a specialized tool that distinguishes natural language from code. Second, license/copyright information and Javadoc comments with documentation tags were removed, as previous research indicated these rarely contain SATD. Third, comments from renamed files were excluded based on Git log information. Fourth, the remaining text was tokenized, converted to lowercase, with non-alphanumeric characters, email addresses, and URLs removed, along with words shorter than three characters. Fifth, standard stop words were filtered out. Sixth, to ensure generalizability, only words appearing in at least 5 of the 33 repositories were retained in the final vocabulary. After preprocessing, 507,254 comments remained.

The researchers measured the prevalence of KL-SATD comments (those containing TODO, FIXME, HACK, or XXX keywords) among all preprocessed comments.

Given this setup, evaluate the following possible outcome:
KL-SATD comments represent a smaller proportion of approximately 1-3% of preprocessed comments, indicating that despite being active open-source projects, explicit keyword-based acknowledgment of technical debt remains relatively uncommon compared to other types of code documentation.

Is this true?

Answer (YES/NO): YES